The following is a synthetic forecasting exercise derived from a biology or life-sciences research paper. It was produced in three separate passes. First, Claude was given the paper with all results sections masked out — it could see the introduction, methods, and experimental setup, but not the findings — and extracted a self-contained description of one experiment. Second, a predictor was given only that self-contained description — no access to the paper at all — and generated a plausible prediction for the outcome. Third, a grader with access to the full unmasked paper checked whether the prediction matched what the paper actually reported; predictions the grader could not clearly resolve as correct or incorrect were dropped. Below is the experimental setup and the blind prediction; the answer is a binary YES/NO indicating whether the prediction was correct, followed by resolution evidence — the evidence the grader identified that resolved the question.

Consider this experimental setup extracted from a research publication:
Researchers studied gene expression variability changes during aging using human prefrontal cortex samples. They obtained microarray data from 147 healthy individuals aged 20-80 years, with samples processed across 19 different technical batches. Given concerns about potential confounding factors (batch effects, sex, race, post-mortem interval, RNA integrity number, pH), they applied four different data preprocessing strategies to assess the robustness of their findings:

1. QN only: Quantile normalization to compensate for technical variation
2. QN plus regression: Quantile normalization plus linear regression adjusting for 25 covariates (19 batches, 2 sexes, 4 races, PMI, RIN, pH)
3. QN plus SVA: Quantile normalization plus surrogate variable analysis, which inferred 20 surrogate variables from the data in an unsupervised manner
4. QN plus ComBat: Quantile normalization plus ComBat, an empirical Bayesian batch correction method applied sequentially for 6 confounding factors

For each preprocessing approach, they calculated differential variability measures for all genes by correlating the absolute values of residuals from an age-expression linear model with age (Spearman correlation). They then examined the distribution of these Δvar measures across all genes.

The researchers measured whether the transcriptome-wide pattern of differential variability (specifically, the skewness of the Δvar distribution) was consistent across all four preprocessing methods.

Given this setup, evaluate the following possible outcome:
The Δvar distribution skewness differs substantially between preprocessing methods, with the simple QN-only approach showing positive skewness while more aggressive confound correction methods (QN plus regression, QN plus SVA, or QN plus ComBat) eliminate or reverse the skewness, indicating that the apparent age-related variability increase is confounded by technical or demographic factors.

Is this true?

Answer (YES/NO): NO